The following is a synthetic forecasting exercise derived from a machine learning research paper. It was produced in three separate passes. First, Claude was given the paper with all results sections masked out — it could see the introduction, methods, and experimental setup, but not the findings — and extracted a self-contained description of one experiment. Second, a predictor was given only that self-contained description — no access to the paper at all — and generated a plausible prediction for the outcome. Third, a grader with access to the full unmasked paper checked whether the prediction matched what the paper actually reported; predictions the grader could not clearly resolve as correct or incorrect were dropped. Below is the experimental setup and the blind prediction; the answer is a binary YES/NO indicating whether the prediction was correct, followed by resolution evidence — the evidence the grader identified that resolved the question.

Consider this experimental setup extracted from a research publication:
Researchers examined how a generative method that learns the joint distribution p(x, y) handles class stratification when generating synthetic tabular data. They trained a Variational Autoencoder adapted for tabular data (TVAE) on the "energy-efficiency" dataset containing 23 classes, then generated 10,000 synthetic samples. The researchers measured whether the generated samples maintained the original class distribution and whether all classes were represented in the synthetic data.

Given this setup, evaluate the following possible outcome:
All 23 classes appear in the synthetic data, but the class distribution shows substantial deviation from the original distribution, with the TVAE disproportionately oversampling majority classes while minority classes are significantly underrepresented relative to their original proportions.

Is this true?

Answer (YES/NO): NO